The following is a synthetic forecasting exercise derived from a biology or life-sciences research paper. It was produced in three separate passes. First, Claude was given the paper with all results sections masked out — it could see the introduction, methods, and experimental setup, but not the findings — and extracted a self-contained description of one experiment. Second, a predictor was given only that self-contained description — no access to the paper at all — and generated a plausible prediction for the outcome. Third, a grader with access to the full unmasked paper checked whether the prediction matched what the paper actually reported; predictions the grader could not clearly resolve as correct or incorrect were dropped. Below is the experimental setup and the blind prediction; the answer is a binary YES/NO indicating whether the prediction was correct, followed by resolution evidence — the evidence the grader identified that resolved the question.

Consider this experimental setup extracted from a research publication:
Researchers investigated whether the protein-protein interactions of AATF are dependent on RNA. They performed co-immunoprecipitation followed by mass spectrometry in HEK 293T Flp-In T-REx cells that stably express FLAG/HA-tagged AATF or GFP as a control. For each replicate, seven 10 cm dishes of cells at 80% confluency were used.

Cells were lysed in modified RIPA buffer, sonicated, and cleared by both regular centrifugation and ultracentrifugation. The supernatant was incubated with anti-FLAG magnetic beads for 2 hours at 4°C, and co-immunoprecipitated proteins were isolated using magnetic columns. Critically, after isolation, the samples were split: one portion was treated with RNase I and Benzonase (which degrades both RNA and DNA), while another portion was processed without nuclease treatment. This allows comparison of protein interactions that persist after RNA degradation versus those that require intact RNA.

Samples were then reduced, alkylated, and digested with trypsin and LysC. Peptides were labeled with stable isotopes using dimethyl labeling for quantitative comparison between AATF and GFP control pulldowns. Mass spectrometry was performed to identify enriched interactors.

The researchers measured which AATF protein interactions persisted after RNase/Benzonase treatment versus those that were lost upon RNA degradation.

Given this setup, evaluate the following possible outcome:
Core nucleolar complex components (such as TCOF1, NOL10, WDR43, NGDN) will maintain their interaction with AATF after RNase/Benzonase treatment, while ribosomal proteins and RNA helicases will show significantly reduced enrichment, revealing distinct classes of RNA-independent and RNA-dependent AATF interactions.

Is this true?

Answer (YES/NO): NO